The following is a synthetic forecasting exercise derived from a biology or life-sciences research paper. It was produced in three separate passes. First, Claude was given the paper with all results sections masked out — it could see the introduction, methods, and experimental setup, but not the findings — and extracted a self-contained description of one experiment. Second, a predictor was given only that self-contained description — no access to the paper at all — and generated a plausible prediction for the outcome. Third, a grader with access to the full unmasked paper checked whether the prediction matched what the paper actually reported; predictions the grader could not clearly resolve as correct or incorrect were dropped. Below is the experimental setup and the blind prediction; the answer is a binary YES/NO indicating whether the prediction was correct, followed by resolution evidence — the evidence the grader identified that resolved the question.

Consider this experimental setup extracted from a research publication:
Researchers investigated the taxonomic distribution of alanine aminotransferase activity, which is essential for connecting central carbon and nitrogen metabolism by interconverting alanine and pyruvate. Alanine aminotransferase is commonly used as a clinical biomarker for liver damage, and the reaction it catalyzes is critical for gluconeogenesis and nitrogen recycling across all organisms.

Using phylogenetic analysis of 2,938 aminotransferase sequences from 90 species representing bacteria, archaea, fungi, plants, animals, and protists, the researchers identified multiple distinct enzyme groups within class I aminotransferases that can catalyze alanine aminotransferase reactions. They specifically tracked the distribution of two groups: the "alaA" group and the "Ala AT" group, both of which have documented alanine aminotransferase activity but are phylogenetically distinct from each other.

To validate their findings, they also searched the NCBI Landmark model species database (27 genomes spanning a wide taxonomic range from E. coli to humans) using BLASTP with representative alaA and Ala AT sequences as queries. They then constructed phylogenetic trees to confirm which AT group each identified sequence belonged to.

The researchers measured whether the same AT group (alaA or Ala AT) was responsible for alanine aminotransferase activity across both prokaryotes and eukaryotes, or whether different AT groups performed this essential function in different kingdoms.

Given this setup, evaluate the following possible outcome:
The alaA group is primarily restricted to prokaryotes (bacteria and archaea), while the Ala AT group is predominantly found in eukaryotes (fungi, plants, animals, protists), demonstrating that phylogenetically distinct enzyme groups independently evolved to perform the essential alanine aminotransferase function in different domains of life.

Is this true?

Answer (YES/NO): YES